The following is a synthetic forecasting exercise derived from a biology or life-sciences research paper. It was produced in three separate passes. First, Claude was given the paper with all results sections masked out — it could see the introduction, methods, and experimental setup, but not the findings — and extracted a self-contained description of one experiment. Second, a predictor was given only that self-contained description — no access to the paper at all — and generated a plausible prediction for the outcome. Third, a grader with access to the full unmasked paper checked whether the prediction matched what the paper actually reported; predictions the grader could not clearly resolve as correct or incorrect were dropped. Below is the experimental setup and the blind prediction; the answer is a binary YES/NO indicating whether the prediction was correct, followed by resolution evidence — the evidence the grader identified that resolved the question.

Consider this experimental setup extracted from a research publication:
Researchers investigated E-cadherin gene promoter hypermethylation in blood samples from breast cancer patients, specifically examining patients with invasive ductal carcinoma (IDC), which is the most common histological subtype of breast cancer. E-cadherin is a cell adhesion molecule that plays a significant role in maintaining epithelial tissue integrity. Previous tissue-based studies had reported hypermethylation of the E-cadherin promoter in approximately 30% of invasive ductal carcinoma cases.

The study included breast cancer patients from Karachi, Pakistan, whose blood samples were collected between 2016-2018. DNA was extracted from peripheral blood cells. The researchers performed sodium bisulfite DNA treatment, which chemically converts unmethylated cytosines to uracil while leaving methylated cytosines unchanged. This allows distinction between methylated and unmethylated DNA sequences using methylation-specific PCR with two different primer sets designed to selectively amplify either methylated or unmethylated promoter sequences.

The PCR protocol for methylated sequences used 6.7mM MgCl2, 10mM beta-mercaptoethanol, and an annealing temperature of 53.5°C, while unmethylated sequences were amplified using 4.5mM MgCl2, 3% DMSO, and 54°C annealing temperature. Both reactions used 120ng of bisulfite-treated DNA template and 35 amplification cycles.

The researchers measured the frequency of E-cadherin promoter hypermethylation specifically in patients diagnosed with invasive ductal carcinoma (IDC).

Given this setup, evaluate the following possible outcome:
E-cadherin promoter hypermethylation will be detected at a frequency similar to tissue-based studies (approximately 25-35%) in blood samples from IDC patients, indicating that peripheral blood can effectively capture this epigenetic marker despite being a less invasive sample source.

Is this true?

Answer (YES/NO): NO